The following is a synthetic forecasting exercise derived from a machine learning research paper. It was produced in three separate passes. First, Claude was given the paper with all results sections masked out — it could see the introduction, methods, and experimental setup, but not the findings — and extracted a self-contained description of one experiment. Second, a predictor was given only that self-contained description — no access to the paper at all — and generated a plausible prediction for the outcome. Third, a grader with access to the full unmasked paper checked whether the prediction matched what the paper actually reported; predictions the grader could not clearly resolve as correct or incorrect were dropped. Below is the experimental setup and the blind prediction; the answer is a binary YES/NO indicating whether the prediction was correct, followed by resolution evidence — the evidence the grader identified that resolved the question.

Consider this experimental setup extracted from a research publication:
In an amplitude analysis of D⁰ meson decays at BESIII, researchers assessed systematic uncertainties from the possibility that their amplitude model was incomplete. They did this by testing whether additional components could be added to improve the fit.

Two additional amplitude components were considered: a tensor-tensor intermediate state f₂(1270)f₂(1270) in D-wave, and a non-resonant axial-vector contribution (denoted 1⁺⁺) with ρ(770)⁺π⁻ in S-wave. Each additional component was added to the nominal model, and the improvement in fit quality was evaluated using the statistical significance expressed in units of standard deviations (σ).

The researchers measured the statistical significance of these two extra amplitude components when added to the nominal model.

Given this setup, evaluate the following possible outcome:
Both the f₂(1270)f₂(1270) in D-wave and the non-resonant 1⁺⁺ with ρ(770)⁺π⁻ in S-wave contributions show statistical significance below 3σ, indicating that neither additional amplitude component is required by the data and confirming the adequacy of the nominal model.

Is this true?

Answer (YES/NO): NO